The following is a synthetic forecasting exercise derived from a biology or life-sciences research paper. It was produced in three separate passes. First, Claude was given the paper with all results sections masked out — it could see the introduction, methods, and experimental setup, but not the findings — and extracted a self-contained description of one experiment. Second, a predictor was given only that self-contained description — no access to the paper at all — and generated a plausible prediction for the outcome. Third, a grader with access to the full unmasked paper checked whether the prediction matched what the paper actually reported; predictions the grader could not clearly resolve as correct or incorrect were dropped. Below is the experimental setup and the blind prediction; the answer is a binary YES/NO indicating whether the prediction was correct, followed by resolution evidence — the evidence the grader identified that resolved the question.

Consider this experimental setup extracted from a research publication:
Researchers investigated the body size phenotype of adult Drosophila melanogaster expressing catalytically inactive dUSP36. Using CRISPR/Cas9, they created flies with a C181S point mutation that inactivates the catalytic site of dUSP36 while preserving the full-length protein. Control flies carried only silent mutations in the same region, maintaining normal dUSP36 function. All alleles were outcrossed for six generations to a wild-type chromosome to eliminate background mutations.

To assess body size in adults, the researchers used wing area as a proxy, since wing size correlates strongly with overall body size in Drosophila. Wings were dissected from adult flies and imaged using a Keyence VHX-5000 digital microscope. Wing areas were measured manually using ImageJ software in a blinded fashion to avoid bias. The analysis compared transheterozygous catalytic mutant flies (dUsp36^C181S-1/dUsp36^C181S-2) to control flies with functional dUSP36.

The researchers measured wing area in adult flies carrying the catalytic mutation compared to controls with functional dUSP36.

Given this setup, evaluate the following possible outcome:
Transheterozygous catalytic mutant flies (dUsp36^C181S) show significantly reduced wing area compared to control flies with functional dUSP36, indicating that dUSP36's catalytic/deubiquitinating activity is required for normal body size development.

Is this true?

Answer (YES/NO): NO